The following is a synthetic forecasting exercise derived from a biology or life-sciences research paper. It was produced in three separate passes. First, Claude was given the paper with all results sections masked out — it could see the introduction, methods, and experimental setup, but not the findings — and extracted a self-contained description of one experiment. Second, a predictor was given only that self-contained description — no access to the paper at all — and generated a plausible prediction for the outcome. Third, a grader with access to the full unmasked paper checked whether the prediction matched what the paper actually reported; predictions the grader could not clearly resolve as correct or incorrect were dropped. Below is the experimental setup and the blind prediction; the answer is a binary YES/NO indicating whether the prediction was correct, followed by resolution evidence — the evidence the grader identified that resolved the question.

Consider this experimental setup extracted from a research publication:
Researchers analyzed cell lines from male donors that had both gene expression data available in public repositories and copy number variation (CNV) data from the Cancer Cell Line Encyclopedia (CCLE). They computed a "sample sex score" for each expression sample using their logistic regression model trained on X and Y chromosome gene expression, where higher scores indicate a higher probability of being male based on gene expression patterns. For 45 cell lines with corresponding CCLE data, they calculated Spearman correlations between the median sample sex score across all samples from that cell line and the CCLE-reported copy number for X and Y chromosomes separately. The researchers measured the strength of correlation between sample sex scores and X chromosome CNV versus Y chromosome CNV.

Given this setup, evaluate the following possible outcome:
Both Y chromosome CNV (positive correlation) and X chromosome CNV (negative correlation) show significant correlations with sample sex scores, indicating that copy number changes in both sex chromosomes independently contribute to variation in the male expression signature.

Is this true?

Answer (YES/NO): NO